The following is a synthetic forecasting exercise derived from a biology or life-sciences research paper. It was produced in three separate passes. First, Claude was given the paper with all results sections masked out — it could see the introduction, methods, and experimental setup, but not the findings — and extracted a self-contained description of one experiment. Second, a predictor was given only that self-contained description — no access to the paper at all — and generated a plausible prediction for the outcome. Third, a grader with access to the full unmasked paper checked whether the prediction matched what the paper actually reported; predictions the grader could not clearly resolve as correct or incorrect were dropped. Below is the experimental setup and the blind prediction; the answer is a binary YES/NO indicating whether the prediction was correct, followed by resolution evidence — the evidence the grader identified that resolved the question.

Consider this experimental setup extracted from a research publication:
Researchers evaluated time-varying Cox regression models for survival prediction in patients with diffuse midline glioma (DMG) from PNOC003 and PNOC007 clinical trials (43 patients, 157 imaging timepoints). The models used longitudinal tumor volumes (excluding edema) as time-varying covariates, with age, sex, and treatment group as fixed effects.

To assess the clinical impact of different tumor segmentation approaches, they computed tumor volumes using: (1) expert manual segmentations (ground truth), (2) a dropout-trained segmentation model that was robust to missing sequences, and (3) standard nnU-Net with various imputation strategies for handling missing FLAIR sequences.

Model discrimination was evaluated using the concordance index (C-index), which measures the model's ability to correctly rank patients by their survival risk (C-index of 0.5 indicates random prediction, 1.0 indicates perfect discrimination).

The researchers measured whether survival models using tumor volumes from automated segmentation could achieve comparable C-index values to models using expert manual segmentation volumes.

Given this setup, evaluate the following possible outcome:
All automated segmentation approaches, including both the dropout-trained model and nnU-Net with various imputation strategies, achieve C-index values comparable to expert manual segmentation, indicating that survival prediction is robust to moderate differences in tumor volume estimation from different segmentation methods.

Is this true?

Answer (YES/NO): NO